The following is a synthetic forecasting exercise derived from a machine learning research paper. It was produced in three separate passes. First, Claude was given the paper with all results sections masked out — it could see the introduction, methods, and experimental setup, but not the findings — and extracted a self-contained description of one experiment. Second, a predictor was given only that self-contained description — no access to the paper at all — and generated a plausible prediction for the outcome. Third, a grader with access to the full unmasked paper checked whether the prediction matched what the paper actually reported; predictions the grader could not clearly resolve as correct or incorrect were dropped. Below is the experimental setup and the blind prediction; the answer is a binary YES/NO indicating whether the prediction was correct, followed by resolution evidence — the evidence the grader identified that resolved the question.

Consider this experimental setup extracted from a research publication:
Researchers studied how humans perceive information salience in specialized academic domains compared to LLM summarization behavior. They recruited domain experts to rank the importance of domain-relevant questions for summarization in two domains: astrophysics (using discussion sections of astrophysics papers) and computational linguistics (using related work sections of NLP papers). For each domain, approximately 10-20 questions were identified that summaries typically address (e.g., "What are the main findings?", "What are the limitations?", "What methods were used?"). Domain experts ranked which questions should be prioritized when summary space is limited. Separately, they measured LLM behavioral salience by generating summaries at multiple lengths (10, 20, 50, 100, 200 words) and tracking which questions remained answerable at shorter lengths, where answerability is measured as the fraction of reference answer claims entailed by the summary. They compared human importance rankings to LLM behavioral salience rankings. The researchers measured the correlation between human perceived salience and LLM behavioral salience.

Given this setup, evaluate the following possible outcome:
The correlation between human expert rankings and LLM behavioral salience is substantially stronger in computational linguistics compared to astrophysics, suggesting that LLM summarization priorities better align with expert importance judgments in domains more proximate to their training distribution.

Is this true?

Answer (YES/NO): NO